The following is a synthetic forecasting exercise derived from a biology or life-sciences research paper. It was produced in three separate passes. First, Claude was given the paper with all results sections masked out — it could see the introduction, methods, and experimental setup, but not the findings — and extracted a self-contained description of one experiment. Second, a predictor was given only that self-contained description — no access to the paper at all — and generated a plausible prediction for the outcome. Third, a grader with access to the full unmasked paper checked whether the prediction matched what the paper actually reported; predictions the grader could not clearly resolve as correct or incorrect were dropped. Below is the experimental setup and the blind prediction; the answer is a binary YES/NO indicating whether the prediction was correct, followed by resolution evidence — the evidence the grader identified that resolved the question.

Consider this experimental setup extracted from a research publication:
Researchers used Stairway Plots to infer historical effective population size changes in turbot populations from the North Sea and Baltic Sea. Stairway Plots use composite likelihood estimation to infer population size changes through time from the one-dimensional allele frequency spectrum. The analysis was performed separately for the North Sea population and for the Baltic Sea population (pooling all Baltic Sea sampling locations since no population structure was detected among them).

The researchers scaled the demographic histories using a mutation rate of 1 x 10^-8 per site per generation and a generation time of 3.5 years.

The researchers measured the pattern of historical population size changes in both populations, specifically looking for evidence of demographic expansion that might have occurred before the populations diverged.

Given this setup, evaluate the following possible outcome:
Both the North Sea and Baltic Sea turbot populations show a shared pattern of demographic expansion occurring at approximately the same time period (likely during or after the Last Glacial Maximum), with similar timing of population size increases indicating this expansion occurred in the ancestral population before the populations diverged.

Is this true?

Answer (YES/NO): NO